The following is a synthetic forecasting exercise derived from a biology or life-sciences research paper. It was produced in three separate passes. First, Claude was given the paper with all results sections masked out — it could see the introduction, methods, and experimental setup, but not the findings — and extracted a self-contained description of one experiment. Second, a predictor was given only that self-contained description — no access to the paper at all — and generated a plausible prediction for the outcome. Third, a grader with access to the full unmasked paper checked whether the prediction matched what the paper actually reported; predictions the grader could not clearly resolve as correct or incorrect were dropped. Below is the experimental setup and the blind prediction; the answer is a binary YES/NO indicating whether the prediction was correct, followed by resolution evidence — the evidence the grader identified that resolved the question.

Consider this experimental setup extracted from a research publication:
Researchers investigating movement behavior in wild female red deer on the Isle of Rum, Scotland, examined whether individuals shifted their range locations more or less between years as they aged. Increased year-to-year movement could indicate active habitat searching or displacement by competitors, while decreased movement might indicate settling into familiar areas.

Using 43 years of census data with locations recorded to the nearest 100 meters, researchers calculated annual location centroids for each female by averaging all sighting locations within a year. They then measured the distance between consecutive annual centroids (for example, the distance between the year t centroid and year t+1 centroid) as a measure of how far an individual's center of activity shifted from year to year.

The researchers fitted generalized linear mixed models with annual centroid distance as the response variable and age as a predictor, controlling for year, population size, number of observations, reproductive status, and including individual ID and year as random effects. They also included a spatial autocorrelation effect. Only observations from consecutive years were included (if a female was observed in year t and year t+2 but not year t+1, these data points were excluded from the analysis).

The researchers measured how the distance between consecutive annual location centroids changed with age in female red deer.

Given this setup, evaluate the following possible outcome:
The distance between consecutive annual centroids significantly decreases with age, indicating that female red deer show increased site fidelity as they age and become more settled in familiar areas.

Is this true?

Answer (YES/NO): NO